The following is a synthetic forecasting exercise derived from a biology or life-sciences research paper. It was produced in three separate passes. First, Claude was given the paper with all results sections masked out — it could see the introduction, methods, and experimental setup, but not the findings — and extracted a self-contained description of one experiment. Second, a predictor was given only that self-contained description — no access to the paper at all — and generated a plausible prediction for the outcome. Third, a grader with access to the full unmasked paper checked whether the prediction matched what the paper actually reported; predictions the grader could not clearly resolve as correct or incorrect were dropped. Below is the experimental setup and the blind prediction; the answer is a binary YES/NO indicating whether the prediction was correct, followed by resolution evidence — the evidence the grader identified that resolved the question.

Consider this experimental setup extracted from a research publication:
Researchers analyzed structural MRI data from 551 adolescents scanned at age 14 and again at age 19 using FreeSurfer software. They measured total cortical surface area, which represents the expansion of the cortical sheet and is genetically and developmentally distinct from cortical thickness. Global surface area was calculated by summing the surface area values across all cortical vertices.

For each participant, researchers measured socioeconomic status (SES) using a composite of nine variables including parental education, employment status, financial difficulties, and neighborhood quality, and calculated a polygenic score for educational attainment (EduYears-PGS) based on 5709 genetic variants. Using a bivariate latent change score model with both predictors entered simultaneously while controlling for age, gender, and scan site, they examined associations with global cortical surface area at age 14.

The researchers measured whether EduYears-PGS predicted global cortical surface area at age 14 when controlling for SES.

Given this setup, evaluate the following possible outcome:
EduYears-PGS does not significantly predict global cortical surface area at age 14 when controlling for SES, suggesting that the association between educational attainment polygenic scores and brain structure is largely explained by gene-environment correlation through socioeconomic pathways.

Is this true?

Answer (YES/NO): NO